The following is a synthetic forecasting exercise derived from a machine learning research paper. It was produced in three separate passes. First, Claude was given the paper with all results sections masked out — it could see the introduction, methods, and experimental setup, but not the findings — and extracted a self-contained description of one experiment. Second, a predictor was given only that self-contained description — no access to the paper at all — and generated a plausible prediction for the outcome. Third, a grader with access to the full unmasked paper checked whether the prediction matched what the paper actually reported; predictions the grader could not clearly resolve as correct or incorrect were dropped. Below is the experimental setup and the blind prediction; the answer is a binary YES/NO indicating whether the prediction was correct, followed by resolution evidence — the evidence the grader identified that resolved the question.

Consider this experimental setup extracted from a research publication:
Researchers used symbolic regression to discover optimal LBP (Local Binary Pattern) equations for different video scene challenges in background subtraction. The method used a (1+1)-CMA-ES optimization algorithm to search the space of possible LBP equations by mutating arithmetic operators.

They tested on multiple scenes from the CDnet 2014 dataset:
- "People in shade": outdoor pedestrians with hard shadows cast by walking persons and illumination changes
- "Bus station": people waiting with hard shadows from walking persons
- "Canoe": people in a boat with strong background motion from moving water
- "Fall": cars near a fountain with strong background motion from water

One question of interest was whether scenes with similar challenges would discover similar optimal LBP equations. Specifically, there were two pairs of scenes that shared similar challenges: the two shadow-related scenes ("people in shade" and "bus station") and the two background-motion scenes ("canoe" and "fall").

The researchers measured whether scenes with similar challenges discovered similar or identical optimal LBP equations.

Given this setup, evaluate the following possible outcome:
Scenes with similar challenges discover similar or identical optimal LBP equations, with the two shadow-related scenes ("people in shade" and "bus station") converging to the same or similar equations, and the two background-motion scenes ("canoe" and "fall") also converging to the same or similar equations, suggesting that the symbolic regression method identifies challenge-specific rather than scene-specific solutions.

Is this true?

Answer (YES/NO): NO